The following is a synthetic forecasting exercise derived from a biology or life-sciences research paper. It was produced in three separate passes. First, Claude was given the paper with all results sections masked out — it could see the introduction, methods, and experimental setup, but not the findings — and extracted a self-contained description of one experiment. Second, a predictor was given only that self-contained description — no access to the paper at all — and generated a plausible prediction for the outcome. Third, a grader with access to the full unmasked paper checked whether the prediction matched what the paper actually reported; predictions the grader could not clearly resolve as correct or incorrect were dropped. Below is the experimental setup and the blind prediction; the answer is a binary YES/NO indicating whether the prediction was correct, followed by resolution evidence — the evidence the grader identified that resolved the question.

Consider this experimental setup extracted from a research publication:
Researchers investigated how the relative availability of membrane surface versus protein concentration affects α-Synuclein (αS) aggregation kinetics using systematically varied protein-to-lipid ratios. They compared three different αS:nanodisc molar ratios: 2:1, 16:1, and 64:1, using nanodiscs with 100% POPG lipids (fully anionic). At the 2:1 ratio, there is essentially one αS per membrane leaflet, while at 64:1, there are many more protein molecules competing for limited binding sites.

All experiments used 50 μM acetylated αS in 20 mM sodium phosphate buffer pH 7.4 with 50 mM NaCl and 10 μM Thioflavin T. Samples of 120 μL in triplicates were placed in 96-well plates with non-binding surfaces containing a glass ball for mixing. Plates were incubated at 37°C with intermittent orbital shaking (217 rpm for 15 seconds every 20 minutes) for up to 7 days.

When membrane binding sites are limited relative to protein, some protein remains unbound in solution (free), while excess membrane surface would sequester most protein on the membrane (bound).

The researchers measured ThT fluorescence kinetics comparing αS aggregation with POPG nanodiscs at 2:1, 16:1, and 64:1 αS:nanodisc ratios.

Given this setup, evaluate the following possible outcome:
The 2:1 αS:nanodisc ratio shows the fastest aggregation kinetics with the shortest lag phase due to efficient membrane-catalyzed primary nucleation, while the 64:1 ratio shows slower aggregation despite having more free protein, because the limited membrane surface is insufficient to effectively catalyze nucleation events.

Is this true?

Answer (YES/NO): NO